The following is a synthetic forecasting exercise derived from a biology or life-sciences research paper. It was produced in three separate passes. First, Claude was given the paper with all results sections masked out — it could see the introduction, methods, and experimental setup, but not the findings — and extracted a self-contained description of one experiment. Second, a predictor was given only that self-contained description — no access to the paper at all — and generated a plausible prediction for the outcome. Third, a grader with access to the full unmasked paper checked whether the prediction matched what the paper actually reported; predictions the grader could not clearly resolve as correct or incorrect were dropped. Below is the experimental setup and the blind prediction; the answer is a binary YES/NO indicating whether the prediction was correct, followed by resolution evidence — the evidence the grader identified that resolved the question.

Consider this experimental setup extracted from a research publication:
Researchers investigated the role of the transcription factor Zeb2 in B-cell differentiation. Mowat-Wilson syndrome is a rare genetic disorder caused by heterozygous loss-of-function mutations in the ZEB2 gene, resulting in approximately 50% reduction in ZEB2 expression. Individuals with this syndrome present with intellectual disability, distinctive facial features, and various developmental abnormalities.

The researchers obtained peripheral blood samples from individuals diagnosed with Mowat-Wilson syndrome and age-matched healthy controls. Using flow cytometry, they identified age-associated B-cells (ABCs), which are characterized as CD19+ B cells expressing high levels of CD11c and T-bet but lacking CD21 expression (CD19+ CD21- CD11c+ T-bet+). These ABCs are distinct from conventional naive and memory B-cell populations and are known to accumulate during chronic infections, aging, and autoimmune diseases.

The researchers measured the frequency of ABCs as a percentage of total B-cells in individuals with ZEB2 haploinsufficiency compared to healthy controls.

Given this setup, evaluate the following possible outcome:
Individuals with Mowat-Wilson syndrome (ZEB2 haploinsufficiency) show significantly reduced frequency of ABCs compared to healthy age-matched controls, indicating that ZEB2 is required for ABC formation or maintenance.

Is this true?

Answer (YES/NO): YES